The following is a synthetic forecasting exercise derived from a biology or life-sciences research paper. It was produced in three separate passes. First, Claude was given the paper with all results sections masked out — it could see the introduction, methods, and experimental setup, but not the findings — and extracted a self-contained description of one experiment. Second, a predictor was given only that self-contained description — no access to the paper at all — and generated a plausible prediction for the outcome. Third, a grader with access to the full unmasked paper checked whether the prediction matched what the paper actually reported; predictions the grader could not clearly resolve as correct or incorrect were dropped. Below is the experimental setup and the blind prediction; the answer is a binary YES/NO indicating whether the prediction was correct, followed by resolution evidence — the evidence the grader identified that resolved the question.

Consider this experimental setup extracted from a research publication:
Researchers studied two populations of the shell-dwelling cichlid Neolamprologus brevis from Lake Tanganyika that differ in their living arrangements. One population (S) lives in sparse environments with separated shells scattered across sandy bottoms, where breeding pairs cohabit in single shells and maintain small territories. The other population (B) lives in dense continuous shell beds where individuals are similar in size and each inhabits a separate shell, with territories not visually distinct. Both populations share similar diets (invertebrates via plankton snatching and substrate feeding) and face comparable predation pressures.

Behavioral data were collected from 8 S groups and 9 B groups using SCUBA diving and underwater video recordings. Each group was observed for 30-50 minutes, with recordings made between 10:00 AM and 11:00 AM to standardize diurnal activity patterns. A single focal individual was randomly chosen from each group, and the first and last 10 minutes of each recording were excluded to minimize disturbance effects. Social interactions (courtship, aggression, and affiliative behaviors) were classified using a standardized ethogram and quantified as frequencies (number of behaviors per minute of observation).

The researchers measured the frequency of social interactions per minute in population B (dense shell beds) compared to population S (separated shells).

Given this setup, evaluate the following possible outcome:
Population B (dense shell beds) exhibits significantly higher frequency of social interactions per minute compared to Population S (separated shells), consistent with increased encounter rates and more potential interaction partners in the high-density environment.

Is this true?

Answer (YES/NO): YES